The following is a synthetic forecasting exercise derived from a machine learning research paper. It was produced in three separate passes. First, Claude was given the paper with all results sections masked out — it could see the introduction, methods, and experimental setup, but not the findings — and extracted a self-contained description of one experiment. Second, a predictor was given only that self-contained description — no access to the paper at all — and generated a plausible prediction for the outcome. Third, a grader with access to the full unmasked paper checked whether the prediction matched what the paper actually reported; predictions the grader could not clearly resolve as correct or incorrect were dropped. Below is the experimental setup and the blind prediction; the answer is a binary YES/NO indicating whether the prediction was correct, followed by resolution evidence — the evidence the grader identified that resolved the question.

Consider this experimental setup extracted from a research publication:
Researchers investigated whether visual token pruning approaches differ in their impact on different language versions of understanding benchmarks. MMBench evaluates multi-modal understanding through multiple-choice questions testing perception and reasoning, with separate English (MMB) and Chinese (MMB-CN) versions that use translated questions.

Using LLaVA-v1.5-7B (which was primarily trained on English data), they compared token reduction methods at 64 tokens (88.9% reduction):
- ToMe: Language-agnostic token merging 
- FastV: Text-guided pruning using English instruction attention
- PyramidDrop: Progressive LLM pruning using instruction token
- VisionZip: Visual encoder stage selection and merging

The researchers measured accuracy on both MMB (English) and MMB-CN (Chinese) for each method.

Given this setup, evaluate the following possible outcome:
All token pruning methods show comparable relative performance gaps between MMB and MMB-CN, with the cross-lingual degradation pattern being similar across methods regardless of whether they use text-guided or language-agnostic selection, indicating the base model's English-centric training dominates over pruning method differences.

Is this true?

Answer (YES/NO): NO